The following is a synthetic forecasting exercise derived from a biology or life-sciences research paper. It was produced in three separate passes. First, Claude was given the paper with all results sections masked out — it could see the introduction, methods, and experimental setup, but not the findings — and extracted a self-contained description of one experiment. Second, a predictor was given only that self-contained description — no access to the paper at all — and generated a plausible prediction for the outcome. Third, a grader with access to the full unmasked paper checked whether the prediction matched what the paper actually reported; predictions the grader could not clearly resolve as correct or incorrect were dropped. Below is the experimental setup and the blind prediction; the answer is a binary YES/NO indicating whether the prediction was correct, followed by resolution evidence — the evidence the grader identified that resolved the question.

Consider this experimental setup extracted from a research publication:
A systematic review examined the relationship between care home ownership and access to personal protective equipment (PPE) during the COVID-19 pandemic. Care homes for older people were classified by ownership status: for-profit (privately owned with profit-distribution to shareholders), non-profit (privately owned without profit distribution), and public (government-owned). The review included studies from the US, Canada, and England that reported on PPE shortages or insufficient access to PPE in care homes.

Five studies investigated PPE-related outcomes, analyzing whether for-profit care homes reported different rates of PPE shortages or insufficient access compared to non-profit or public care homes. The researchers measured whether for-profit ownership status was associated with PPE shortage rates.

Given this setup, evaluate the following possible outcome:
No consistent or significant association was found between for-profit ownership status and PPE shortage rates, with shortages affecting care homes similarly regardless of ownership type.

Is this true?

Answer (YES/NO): NO